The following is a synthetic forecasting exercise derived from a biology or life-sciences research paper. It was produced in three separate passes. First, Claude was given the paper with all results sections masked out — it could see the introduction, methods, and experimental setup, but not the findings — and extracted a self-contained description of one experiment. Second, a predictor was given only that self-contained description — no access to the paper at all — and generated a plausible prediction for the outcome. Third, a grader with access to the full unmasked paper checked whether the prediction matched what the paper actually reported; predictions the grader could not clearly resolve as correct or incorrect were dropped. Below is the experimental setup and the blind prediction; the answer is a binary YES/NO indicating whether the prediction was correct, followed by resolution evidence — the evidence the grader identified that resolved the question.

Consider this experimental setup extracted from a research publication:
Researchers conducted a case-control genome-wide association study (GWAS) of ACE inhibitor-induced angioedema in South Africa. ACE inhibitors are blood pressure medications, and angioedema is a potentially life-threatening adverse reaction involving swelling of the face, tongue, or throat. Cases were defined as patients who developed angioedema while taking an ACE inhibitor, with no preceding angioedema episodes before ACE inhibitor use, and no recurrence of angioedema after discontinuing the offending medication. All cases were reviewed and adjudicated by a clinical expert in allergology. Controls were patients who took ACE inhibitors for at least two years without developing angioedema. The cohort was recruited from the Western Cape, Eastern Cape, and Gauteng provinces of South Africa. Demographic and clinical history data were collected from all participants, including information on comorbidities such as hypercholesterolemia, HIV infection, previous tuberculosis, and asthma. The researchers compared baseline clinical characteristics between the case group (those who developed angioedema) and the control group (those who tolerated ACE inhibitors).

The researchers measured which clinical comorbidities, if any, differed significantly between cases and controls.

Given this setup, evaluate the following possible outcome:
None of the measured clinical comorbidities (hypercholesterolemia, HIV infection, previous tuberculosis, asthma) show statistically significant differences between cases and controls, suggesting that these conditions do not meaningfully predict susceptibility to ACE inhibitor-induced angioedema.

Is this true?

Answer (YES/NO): NO